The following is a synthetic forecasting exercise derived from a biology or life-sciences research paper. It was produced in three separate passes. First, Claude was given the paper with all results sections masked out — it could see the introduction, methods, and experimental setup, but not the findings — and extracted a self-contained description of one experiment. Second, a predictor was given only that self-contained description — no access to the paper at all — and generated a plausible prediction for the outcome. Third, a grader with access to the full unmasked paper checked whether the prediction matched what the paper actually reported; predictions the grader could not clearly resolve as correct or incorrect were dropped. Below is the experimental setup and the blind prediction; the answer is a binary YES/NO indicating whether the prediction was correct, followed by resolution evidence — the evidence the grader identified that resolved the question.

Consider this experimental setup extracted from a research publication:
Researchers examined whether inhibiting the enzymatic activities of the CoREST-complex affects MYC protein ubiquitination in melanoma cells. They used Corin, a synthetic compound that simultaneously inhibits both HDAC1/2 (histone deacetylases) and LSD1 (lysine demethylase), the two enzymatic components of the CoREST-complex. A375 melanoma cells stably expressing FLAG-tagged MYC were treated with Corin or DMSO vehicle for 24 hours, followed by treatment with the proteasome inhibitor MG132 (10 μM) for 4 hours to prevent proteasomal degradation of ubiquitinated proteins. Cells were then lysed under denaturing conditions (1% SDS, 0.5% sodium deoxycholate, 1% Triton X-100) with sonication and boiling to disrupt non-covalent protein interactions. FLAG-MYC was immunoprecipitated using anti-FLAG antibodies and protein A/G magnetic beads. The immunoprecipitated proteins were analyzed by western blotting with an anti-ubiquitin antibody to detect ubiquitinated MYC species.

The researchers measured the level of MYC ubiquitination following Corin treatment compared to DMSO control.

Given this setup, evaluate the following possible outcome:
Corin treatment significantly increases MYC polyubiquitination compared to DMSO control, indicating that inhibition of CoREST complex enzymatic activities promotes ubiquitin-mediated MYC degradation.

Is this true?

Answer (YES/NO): YES